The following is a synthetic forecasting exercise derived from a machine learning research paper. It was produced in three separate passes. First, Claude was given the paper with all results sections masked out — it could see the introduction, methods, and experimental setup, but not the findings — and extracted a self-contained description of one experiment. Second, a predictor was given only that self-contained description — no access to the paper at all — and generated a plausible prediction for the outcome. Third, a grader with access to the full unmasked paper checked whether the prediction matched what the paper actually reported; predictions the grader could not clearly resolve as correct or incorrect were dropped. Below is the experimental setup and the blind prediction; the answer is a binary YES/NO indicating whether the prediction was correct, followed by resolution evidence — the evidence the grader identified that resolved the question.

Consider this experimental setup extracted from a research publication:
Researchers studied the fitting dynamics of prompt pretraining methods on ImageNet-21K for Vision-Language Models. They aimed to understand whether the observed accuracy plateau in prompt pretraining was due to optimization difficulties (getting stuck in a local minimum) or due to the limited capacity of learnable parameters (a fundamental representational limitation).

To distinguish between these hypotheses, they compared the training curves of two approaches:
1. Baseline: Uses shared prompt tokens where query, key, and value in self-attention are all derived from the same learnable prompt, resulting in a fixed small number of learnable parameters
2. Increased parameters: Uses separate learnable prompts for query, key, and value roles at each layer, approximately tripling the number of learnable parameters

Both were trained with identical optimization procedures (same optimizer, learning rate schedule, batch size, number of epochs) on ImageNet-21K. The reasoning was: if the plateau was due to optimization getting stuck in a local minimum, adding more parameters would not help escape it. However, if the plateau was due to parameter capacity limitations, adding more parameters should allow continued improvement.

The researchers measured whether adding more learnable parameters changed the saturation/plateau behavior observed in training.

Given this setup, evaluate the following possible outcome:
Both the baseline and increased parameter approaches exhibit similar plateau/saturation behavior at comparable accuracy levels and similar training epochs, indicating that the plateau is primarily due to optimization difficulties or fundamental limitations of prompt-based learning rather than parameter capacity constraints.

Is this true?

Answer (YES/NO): NO